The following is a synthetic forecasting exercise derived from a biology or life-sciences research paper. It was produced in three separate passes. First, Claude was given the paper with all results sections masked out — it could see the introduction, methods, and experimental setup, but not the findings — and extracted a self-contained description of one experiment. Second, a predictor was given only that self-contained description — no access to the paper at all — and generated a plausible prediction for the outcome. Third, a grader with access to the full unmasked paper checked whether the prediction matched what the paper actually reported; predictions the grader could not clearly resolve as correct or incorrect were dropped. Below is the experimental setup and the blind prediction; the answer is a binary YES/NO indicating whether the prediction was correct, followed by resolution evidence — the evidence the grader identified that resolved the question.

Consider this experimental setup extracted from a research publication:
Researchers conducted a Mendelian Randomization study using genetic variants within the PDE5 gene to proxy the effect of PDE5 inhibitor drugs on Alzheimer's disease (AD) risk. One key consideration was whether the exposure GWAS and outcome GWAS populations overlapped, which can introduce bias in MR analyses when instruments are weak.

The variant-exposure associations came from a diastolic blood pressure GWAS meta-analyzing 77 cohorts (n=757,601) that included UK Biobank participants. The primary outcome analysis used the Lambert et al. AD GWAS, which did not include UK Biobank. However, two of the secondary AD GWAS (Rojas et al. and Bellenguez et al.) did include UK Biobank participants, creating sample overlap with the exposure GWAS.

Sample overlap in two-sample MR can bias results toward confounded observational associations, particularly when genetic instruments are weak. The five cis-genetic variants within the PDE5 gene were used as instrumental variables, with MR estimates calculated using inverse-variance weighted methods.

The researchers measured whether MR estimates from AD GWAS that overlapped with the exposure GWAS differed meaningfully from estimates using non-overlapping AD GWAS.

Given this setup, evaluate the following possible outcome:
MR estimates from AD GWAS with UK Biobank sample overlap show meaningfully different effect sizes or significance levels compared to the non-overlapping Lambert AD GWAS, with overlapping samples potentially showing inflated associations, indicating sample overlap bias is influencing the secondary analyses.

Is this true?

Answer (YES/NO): NO